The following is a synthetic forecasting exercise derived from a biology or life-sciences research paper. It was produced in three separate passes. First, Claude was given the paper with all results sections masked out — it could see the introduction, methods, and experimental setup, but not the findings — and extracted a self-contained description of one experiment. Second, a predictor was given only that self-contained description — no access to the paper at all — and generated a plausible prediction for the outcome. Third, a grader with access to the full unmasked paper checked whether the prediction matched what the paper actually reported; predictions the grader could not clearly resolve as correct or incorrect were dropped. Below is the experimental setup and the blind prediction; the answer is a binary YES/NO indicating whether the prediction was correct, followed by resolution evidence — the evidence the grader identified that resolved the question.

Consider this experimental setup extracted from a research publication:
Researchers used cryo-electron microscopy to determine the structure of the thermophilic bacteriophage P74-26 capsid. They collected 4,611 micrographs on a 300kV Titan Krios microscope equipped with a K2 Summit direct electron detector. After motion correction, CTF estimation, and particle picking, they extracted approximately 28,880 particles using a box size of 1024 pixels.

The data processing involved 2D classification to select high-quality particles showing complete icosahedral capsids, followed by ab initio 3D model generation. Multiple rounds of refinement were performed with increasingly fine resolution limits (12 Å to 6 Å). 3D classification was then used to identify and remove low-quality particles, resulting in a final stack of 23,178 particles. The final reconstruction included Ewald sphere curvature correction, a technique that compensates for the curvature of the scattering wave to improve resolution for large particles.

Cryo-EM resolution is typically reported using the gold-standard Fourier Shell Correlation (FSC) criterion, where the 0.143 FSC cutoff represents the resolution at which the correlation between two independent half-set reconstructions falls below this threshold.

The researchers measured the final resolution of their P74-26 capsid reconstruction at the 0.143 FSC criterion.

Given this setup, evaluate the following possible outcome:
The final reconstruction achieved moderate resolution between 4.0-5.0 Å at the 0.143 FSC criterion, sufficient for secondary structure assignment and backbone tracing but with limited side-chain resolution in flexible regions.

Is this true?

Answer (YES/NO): NO